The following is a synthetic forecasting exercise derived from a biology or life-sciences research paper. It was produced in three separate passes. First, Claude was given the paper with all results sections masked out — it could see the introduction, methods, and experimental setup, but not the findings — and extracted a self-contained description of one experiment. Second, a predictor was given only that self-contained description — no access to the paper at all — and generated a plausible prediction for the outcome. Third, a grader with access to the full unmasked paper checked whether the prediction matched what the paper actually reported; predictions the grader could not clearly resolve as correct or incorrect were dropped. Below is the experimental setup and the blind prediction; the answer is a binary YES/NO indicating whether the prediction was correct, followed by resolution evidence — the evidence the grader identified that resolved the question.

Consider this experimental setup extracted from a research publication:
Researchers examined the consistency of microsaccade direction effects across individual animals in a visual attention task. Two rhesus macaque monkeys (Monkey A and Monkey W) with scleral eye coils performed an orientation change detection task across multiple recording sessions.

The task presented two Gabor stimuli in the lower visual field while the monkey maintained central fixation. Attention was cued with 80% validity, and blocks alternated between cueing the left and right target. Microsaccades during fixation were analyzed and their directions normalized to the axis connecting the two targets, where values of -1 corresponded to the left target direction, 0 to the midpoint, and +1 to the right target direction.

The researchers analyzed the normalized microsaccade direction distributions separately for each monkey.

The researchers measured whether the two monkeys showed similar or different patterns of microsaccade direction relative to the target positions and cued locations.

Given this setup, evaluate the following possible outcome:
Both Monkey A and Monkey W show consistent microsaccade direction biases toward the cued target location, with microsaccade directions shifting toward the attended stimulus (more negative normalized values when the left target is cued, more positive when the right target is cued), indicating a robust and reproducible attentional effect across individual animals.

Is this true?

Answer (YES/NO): NO